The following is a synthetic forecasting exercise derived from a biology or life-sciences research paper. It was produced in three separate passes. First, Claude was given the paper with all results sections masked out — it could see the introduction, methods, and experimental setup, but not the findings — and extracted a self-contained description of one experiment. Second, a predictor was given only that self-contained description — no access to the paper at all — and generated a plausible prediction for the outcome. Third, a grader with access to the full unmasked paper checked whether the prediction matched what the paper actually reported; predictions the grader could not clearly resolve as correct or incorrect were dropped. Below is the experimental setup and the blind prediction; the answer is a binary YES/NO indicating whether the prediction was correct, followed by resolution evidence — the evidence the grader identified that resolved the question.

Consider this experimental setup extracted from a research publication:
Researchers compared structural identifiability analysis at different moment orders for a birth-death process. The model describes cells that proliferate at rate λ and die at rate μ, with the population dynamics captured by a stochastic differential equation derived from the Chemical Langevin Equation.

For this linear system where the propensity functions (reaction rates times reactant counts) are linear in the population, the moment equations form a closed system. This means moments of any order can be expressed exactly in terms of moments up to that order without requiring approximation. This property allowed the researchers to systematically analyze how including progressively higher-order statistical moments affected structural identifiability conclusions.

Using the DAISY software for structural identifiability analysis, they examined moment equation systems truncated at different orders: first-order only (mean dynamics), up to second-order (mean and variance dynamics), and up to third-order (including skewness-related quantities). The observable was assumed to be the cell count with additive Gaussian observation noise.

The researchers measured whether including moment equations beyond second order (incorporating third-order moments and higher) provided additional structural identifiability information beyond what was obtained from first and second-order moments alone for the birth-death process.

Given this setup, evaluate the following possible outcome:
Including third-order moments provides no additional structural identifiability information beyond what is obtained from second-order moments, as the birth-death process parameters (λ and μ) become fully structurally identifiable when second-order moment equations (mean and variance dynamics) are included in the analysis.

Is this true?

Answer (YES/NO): YES